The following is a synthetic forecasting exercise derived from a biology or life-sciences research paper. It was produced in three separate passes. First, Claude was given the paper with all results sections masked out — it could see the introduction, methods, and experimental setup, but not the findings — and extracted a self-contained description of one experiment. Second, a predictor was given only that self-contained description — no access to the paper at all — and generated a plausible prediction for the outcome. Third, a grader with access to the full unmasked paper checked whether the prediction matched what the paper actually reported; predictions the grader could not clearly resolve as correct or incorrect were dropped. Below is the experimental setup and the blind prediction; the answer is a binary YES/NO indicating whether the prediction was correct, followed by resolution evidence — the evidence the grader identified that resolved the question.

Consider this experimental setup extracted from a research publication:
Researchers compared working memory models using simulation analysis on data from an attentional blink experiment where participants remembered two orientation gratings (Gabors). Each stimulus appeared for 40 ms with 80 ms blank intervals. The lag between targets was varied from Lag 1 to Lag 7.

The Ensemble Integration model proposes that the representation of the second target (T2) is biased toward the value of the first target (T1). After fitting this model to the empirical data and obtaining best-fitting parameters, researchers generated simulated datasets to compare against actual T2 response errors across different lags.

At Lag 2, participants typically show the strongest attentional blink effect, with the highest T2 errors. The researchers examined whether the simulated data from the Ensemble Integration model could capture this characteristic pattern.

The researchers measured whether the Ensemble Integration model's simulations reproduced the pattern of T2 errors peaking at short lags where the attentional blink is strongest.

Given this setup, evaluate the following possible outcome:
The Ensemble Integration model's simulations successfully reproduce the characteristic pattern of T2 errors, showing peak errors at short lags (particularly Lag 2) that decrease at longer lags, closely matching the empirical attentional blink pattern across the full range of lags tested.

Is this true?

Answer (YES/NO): NO